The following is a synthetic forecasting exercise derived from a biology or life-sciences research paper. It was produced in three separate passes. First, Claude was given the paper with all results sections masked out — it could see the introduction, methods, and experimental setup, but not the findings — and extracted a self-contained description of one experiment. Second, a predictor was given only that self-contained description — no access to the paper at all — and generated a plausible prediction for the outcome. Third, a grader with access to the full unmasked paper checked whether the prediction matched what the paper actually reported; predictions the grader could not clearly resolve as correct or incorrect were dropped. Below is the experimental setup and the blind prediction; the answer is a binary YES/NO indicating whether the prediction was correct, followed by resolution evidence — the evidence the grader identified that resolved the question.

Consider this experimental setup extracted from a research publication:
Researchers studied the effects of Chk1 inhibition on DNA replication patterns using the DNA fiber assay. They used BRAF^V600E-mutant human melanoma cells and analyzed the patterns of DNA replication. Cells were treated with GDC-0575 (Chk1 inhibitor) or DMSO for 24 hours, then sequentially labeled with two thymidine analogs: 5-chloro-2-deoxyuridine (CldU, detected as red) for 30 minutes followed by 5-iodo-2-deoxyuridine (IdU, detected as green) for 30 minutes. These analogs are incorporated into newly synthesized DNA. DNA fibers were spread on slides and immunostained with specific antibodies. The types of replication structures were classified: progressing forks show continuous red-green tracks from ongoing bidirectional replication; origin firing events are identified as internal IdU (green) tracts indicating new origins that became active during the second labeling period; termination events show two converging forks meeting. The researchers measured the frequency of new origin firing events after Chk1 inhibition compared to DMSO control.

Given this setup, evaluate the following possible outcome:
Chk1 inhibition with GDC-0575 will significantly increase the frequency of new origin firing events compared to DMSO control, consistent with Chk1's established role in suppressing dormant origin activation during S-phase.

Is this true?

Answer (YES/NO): NO